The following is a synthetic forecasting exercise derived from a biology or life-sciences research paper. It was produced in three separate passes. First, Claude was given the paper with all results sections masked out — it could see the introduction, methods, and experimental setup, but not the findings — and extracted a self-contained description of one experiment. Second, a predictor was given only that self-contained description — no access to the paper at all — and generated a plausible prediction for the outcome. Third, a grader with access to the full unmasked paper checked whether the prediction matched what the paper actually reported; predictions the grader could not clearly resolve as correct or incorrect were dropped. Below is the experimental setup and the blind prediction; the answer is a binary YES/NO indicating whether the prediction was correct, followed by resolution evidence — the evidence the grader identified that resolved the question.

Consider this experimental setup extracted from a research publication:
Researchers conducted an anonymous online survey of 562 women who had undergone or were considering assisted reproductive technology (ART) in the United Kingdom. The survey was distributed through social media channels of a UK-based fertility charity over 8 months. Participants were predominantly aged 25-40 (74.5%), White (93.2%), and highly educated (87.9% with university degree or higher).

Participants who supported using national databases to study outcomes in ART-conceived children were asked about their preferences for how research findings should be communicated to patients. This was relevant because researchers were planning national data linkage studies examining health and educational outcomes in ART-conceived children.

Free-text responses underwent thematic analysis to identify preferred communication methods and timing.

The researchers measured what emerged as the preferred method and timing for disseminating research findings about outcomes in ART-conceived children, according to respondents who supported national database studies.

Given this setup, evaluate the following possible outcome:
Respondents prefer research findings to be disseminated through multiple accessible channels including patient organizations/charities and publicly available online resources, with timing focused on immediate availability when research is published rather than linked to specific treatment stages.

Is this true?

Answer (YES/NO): NO